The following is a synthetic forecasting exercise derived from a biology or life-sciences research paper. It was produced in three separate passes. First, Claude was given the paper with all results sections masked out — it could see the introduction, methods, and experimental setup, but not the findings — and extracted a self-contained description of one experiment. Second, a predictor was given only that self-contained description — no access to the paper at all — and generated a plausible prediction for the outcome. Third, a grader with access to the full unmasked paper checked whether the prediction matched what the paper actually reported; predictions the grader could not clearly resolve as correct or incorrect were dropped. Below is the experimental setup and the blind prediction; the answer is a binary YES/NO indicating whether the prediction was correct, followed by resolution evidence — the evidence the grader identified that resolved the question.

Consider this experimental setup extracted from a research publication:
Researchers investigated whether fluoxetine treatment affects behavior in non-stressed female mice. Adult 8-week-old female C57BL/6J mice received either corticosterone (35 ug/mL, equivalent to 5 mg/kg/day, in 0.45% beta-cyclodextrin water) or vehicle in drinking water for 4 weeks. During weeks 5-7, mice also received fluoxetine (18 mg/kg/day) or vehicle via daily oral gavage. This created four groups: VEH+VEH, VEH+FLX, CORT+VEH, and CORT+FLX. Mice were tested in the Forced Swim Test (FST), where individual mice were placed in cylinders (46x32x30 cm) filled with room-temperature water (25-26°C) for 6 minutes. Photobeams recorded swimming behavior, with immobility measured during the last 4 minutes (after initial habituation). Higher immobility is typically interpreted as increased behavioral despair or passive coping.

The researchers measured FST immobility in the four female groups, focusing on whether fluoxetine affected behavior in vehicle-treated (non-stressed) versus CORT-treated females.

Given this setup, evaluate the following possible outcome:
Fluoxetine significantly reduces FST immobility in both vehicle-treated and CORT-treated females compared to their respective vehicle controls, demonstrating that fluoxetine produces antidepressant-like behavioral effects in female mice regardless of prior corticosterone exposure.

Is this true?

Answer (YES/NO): YES